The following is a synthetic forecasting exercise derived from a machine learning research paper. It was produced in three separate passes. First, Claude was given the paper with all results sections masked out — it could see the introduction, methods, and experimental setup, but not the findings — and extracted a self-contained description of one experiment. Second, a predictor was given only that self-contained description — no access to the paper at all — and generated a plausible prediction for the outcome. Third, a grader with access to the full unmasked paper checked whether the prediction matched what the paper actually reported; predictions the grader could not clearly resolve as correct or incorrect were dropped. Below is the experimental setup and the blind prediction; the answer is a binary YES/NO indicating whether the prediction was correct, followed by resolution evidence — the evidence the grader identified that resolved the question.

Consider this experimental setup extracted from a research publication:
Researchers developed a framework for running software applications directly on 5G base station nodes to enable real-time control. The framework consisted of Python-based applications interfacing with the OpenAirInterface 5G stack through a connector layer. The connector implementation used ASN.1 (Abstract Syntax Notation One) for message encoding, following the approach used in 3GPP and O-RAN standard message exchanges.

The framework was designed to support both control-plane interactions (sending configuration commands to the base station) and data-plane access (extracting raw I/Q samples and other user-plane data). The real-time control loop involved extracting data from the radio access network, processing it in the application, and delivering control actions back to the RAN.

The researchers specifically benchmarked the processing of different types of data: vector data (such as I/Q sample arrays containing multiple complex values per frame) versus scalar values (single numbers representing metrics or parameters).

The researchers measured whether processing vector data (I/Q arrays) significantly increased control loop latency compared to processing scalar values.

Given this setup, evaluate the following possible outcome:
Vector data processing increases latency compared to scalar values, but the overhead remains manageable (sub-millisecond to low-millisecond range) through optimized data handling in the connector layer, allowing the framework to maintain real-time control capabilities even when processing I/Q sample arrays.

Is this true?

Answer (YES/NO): YES